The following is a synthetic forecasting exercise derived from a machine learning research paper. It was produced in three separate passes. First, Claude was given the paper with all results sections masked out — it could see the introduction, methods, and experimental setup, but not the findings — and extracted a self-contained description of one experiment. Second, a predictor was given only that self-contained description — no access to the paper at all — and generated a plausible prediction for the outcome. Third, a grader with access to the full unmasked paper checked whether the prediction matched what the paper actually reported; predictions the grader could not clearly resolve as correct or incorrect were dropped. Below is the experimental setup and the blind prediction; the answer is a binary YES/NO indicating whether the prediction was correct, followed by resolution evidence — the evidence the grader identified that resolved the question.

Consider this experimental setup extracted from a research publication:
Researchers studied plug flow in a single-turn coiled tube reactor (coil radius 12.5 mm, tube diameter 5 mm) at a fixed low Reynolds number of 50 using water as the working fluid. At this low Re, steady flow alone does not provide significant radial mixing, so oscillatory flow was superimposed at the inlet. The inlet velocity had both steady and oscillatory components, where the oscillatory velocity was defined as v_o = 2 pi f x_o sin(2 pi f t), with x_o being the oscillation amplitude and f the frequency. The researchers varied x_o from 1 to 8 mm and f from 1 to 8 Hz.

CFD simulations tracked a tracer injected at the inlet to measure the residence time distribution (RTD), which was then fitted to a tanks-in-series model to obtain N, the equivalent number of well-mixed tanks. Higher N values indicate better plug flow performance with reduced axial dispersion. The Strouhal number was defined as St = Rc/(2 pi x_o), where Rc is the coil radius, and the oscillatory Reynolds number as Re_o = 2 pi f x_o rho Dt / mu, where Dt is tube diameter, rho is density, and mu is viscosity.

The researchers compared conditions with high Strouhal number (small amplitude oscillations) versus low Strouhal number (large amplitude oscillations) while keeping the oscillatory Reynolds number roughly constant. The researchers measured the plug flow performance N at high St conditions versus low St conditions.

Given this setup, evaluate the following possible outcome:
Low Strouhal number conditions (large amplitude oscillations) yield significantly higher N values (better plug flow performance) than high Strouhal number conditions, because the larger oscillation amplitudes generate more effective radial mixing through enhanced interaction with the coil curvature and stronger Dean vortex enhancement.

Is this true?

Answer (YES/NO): NO